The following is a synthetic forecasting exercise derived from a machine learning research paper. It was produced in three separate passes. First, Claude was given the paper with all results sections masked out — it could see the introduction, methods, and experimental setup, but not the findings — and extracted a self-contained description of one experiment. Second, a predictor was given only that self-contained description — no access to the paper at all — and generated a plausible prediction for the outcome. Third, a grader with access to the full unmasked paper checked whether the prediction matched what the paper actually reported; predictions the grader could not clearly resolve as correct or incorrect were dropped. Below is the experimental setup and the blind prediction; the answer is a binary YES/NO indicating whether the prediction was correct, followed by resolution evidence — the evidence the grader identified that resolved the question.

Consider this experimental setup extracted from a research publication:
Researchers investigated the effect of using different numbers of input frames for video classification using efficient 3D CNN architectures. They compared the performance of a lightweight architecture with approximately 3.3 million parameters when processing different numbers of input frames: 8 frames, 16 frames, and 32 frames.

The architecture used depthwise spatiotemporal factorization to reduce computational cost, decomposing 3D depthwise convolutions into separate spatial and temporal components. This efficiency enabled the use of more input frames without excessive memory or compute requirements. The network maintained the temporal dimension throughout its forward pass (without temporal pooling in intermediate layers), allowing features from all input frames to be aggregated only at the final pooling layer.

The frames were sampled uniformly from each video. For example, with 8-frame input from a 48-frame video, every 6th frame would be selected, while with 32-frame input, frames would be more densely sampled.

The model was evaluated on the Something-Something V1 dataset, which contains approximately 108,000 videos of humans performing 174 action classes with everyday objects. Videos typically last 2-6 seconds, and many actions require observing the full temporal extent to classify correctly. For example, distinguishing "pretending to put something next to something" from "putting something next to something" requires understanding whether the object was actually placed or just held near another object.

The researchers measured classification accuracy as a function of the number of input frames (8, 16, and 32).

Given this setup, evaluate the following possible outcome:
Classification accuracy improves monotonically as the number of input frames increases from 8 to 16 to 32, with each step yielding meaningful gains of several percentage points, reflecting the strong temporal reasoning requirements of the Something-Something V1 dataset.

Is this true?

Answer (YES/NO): NO